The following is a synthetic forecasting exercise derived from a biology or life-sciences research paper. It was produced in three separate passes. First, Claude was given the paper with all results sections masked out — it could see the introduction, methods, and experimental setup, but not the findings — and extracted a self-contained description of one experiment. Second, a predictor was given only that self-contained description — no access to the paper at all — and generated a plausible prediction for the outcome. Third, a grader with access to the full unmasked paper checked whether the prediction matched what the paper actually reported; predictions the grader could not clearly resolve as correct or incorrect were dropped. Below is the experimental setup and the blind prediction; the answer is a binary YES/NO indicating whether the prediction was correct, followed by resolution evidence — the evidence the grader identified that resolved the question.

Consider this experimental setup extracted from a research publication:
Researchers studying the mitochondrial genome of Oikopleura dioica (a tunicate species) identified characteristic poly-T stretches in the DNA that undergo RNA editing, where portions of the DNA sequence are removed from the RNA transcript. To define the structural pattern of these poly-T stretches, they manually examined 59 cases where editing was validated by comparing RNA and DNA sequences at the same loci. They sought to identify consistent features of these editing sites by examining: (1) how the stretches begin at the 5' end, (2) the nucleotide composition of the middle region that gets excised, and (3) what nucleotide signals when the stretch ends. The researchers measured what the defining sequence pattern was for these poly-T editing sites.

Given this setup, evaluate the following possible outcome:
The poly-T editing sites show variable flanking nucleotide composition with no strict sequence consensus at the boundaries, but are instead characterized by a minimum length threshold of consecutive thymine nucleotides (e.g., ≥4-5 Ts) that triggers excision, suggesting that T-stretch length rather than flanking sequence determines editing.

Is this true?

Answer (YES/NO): NO